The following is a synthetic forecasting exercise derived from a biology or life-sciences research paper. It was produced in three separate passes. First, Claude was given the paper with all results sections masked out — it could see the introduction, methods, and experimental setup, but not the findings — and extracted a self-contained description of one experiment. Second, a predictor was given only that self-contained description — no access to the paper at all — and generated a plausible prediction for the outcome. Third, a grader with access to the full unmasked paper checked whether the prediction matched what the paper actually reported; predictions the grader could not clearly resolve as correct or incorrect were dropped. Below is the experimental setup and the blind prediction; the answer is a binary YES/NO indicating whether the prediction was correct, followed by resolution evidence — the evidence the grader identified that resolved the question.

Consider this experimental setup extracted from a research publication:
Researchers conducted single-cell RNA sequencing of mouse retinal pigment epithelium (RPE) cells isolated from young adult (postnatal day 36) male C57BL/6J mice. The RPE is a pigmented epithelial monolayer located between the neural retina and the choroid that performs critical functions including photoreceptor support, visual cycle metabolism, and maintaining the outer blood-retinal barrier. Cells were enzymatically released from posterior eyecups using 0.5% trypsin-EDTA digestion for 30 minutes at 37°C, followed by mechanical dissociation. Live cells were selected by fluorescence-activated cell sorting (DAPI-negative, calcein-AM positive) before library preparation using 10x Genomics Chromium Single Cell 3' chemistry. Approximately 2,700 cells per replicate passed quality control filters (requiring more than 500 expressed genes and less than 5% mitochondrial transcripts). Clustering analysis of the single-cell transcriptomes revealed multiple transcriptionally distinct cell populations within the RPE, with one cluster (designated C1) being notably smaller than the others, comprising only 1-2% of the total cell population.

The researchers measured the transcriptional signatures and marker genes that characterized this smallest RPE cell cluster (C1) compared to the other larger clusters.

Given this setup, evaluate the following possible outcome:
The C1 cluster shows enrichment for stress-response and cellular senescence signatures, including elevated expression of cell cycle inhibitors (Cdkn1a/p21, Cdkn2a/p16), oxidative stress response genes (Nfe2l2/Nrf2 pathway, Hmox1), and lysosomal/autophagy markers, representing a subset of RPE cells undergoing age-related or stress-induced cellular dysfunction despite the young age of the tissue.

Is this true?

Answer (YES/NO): NO